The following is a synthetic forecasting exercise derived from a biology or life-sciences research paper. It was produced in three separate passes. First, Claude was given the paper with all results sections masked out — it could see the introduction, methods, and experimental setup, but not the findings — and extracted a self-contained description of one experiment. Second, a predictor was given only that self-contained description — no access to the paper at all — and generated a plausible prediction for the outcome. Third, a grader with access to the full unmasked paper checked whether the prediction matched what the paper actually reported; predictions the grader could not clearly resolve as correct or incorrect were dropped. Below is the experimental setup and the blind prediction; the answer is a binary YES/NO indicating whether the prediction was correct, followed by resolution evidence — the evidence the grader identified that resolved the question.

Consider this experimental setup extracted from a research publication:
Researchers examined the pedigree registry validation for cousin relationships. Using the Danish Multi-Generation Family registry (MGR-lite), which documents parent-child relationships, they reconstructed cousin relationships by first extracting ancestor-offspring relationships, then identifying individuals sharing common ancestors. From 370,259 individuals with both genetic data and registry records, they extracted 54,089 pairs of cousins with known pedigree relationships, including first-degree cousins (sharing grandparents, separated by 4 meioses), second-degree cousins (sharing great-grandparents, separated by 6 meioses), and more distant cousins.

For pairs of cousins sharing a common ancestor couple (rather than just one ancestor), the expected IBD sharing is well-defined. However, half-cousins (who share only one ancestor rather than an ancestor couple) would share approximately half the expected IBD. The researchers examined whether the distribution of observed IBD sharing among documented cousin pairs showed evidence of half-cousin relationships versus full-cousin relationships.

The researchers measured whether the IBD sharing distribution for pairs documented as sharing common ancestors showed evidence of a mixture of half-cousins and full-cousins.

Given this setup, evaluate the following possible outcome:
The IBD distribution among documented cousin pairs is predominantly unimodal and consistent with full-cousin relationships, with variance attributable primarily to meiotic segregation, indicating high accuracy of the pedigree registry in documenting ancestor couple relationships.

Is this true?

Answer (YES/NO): NO